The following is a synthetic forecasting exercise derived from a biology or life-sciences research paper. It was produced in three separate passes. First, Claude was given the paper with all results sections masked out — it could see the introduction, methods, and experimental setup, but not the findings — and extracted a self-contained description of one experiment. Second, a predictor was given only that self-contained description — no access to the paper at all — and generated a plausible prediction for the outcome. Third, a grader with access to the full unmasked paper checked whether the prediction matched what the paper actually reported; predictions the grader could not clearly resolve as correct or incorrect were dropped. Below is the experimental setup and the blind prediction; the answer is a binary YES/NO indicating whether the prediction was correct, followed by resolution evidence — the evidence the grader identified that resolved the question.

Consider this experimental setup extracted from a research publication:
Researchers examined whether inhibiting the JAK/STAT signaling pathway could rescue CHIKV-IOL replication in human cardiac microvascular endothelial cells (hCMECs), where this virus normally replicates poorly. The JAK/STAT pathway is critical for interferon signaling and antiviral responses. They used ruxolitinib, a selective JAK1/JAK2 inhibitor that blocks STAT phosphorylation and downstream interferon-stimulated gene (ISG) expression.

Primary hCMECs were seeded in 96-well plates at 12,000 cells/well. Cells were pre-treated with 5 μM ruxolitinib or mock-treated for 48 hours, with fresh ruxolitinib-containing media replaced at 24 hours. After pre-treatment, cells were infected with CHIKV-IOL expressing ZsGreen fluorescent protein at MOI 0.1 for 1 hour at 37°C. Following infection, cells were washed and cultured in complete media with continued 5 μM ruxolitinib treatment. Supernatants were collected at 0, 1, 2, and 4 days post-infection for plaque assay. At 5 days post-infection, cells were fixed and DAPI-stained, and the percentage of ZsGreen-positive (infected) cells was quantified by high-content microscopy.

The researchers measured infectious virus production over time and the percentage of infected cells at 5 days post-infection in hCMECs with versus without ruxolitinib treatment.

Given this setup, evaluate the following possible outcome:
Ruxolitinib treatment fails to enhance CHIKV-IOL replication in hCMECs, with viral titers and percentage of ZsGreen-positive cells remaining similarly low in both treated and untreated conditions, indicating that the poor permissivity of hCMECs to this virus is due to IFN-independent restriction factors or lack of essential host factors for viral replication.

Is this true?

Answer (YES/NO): NO